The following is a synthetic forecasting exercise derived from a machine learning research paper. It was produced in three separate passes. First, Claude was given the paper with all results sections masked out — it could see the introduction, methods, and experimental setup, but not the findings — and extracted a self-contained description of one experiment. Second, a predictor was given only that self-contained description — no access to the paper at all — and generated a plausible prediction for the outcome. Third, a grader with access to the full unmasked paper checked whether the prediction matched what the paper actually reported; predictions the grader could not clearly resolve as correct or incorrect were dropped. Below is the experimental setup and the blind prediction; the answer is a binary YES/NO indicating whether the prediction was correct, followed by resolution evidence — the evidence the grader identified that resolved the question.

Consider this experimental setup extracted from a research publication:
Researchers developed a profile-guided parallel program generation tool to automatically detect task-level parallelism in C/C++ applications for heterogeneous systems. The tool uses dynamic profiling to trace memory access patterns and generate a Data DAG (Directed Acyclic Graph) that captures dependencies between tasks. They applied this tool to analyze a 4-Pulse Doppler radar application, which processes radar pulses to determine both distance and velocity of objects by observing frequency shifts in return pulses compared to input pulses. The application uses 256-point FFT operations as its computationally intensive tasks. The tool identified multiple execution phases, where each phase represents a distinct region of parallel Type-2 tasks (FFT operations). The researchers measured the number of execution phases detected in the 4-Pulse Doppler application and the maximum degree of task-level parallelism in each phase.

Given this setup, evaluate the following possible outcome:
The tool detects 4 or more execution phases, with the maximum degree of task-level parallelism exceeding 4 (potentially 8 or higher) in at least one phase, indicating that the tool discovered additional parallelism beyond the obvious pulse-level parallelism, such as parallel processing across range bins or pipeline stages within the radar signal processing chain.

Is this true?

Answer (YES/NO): NO